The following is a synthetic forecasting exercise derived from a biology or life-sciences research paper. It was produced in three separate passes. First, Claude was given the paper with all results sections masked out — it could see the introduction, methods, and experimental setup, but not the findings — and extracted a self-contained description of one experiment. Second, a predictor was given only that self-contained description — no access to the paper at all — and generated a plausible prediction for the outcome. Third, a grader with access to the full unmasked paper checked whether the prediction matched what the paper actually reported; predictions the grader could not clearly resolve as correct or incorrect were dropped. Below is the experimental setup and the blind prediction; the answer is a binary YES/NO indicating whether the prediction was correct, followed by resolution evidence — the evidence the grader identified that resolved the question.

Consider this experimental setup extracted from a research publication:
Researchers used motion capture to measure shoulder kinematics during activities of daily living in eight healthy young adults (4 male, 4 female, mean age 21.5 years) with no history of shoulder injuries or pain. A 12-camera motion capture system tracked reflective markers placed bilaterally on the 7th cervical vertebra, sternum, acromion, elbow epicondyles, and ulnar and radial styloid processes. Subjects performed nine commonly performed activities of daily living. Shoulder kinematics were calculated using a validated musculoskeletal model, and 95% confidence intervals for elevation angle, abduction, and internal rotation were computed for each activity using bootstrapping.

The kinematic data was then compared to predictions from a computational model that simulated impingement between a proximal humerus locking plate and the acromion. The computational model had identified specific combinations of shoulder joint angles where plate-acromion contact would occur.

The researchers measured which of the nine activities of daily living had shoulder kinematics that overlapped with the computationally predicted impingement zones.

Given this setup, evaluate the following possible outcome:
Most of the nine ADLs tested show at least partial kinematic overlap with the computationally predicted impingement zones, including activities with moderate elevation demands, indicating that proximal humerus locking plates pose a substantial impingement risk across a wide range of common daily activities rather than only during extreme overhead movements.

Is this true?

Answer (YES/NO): NO